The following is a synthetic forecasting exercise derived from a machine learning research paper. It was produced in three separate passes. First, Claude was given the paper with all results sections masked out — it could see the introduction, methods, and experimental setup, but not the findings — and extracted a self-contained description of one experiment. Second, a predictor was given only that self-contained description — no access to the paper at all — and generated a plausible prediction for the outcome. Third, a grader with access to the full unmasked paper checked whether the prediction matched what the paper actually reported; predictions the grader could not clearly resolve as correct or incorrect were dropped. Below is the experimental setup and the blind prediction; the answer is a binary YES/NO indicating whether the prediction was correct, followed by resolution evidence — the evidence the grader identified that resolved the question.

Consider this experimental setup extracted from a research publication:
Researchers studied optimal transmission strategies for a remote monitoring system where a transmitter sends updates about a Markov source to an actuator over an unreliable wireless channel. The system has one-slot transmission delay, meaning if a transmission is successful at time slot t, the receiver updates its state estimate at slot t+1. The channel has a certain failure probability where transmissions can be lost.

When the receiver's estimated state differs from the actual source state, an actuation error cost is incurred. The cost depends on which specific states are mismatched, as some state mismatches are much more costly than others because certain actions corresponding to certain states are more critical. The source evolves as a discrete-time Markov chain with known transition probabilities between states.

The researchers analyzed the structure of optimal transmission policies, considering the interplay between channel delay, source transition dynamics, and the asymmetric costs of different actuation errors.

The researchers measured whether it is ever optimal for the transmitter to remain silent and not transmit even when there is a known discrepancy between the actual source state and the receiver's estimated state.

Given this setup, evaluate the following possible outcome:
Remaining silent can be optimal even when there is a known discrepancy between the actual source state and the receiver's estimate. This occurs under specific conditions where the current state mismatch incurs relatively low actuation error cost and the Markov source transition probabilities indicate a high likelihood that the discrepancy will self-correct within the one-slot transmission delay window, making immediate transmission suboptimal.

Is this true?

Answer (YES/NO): NO